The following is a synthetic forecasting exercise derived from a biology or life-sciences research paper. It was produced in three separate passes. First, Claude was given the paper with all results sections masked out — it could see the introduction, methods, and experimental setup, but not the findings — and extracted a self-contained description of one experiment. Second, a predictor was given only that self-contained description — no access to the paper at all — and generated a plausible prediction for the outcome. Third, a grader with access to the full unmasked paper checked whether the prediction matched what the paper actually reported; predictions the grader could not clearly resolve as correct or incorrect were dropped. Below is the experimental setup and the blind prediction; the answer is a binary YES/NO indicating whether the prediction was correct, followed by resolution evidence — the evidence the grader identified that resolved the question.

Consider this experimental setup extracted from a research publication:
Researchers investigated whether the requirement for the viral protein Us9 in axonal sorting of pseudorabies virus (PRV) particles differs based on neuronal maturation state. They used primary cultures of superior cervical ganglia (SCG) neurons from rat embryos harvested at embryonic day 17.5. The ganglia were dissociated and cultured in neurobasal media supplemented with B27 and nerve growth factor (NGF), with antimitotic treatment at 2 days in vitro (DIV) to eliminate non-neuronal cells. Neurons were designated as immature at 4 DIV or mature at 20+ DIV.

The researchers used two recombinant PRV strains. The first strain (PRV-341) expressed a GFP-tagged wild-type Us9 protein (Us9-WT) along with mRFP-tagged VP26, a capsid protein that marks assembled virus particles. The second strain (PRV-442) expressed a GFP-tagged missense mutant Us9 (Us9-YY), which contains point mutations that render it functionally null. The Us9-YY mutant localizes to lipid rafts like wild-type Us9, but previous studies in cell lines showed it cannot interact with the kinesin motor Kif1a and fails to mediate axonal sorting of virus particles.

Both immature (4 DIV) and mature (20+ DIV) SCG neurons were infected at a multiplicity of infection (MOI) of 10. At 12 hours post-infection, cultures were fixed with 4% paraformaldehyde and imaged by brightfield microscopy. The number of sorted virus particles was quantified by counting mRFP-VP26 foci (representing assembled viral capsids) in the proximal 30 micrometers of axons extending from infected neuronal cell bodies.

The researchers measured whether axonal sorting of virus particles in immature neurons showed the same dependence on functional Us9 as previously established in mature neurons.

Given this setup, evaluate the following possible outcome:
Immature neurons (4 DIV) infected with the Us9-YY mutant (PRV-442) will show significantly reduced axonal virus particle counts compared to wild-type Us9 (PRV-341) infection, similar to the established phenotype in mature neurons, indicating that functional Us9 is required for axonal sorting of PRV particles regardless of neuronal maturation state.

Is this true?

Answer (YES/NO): NO